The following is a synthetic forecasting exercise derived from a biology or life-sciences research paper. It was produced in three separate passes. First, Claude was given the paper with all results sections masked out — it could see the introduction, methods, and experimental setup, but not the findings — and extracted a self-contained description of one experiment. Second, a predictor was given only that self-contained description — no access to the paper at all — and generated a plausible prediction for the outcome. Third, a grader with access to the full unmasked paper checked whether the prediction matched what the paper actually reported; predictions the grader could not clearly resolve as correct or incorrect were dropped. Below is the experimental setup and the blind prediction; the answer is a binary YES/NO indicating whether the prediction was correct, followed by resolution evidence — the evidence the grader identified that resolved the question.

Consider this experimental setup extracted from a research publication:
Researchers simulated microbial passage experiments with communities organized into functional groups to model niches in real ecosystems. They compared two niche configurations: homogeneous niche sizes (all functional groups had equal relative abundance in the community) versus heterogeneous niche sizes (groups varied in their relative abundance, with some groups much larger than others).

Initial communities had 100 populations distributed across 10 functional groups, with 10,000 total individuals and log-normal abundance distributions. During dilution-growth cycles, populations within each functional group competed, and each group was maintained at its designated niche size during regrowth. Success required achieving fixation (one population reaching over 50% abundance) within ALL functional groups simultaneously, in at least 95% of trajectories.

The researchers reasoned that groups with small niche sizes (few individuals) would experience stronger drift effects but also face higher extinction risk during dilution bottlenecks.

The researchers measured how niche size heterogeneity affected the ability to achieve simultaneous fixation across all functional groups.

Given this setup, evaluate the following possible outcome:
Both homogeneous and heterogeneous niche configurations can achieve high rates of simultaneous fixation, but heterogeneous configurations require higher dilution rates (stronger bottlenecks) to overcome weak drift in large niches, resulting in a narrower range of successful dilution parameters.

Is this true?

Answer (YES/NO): NO